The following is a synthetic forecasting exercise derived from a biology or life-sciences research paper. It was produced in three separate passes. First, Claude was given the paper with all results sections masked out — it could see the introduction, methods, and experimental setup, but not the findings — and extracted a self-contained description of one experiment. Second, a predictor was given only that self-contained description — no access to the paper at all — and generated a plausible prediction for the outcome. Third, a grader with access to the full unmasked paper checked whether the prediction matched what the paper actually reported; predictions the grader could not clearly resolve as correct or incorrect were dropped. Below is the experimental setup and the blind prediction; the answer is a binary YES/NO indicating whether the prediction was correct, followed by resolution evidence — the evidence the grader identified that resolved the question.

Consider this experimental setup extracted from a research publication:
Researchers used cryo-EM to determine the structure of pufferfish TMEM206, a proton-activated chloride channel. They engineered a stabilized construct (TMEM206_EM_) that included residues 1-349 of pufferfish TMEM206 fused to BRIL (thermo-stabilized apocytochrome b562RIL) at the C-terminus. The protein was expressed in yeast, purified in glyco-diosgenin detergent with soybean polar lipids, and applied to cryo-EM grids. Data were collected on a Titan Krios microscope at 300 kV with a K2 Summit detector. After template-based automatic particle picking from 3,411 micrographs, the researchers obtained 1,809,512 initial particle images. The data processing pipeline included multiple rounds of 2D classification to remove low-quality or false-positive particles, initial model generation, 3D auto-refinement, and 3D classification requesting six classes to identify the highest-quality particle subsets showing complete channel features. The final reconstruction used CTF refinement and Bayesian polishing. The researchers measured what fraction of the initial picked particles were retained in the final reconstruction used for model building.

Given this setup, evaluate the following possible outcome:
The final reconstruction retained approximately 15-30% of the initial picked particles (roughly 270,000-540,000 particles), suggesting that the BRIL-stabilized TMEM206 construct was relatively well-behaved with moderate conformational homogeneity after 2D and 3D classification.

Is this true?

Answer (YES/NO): YES